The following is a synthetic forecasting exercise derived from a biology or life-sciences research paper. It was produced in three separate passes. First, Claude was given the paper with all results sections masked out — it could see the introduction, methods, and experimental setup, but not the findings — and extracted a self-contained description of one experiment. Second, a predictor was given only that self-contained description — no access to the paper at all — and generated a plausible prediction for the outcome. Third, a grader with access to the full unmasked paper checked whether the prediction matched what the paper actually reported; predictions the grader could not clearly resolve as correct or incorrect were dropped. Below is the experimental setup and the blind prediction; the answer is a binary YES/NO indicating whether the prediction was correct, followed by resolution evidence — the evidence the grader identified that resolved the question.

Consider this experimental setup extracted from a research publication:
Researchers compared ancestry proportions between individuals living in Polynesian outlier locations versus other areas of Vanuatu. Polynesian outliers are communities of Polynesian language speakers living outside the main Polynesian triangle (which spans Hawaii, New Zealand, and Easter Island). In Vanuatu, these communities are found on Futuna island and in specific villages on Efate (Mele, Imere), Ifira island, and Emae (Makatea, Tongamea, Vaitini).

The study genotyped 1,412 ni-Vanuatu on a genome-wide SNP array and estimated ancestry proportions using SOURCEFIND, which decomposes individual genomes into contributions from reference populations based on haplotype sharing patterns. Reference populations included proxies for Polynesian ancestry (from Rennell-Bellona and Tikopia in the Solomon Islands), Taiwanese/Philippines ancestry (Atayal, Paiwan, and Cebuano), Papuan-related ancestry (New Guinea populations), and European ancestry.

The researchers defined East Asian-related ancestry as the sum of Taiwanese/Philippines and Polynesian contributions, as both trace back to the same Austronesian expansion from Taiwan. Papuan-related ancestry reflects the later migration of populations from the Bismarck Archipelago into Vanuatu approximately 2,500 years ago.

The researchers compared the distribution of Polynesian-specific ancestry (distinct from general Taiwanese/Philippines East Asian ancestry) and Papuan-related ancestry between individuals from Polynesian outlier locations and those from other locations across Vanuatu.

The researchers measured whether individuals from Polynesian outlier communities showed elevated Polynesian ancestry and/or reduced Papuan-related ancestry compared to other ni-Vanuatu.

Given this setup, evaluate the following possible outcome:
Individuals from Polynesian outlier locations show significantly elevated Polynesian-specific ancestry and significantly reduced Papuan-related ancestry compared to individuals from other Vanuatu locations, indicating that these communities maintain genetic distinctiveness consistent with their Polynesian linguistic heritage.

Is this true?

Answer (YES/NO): YES